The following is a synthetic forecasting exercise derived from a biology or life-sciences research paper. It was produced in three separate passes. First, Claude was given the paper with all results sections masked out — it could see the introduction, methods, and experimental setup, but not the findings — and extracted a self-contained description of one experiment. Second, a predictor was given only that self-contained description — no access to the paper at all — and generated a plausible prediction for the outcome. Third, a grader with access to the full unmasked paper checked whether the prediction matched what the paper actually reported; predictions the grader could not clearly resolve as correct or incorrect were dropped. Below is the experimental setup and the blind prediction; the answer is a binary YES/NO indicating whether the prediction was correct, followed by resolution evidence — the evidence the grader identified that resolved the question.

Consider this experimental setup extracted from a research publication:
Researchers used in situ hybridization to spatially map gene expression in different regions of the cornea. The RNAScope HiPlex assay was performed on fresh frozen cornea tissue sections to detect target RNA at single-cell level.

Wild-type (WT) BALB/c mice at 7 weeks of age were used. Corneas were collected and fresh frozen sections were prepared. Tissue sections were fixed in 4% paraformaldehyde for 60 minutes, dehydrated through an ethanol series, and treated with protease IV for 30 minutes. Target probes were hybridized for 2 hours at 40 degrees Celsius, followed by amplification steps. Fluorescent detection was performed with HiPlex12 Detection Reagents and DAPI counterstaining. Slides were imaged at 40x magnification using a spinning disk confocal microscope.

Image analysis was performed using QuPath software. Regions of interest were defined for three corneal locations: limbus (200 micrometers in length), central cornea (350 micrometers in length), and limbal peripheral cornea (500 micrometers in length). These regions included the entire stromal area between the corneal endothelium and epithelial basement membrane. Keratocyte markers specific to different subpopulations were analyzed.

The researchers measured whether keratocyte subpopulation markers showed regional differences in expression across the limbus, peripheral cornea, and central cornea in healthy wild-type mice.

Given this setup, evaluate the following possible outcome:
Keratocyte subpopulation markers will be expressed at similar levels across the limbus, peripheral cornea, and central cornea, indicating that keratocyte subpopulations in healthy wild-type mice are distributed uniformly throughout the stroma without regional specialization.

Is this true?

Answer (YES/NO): NO